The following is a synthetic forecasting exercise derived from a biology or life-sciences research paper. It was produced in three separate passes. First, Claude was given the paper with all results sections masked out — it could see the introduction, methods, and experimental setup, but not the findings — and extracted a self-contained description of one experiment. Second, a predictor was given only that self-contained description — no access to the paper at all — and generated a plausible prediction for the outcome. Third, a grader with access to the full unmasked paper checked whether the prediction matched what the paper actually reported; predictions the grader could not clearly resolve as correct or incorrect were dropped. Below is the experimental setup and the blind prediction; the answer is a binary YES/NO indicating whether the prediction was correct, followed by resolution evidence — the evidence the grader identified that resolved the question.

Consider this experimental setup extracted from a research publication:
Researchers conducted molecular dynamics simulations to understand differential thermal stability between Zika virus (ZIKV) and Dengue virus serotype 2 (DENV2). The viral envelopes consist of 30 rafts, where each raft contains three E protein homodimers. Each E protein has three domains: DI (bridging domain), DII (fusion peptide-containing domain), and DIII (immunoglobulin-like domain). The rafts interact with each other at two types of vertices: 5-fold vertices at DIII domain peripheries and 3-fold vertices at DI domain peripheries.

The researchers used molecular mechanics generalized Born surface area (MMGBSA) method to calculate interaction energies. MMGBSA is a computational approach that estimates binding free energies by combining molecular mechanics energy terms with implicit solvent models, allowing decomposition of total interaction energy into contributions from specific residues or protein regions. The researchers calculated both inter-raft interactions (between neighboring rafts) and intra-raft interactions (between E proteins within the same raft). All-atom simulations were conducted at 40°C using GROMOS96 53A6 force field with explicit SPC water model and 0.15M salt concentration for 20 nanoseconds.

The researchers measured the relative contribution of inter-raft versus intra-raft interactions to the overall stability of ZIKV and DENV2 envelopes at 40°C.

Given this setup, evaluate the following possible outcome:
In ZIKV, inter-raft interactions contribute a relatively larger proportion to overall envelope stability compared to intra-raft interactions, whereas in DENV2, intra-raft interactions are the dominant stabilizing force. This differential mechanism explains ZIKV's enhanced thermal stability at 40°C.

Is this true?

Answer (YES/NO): NO